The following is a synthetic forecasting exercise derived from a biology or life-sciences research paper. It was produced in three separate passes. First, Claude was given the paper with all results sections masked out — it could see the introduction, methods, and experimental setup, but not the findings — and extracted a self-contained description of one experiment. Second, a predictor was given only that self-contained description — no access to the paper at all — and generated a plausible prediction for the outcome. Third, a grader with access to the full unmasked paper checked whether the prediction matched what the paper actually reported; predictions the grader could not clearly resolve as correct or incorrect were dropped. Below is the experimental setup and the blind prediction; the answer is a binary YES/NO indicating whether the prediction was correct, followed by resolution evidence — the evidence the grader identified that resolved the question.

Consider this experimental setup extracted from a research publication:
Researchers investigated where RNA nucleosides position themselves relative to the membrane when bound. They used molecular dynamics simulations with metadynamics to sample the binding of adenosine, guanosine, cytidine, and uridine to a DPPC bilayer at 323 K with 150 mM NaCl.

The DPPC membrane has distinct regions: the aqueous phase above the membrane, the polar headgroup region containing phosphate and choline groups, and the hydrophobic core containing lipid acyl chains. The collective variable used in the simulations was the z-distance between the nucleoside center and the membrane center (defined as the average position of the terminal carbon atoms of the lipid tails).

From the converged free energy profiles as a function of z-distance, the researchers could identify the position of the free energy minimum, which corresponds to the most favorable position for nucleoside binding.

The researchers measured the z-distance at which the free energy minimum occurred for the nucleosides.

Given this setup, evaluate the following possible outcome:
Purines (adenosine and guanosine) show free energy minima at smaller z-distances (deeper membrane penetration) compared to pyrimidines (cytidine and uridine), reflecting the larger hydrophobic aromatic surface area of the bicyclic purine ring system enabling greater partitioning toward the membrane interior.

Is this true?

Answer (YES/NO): NO